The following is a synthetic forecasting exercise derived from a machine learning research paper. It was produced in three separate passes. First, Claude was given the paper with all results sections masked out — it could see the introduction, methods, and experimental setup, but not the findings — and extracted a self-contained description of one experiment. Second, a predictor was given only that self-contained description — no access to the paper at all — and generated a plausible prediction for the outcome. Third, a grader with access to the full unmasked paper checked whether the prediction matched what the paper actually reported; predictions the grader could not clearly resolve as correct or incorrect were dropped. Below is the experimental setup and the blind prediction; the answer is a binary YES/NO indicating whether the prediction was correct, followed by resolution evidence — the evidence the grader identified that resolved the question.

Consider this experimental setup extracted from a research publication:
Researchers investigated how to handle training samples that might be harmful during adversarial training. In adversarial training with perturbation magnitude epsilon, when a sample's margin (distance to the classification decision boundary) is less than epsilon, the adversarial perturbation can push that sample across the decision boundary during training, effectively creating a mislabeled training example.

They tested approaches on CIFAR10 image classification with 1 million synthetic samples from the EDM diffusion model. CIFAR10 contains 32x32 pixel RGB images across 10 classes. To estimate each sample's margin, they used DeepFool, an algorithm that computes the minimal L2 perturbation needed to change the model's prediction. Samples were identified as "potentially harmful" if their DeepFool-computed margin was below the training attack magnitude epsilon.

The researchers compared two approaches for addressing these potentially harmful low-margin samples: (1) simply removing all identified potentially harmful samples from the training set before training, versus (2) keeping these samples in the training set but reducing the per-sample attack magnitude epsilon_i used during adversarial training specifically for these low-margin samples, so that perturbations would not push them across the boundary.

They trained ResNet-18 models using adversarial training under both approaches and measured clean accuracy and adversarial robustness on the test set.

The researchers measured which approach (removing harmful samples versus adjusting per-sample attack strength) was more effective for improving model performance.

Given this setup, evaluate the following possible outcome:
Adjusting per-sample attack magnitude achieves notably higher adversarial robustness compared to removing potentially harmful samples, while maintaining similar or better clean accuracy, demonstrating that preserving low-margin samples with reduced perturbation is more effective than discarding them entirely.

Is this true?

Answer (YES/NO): NO